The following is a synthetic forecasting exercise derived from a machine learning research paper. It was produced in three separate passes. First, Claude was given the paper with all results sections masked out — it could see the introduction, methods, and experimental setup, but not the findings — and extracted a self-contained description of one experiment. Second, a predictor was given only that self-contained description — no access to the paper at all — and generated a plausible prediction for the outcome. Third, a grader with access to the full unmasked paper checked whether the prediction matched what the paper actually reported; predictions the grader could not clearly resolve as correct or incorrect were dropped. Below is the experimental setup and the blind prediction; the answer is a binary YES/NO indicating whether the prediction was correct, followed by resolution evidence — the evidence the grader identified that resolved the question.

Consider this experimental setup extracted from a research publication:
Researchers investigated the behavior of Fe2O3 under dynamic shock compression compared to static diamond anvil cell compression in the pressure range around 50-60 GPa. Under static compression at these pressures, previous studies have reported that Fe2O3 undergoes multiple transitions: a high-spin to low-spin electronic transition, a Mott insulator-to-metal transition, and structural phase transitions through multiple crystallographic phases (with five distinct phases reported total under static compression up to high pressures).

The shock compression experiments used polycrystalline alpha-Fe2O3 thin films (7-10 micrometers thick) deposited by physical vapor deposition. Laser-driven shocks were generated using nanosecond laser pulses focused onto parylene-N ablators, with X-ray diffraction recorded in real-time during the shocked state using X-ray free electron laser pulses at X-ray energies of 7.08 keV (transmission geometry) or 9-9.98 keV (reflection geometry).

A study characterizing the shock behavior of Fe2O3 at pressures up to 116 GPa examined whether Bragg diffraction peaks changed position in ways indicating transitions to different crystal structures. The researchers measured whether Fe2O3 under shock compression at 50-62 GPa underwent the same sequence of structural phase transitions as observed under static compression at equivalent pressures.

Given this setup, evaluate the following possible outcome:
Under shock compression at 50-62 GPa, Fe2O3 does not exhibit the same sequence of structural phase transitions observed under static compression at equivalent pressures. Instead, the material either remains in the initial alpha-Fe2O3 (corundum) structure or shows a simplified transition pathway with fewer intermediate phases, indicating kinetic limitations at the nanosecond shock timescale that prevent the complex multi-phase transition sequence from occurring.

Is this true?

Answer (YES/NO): YES